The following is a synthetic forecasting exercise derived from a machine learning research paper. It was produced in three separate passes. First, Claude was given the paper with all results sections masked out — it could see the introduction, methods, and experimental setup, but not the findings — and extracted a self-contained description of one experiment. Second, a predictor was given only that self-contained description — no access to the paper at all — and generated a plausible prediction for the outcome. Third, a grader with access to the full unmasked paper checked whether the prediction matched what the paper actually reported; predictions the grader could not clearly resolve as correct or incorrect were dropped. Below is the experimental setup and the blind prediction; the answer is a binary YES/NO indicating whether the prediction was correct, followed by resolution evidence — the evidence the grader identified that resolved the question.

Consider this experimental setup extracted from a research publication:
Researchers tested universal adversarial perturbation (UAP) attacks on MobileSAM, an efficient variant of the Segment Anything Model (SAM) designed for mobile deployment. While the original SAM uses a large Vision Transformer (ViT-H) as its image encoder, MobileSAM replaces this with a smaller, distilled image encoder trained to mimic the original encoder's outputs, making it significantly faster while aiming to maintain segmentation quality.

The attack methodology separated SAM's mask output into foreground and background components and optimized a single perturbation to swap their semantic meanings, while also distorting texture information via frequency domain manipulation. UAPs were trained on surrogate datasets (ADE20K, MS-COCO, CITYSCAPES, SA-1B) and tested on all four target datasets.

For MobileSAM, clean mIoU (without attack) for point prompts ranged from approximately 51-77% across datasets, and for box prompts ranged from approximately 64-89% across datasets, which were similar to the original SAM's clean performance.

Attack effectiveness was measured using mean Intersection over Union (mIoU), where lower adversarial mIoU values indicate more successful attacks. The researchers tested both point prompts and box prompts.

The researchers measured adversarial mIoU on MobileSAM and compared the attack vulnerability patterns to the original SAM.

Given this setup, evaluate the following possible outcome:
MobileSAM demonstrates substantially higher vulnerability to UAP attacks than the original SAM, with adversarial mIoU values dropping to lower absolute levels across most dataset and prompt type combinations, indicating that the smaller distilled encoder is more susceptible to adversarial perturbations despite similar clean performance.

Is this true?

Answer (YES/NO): NO